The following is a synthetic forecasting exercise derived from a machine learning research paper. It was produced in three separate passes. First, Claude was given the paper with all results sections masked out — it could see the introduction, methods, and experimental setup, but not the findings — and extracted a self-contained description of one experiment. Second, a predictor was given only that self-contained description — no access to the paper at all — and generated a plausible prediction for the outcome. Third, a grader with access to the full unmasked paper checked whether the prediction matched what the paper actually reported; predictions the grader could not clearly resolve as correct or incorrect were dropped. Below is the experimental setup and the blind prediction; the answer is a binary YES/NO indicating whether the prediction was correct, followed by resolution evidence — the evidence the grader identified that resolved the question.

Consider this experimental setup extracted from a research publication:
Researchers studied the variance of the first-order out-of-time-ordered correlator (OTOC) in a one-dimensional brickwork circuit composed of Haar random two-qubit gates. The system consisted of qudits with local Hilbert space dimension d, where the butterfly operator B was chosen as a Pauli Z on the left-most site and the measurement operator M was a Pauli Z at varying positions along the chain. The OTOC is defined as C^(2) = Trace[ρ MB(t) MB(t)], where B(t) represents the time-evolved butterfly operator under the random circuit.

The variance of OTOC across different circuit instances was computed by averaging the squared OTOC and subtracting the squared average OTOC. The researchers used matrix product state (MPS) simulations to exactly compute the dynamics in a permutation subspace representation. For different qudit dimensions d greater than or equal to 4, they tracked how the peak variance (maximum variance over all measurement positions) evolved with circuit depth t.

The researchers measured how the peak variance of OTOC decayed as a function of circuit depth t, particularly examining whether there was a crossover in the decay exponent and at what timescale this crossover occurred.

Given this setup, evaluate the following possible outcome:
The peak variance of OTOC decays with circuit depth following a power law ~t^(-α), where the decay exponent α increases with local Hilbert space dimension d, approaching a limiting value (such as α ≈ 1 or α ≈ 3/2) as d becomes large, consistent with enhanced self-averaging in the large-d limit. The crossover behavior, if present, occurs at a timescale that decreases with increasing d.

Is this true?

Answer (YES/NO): NO